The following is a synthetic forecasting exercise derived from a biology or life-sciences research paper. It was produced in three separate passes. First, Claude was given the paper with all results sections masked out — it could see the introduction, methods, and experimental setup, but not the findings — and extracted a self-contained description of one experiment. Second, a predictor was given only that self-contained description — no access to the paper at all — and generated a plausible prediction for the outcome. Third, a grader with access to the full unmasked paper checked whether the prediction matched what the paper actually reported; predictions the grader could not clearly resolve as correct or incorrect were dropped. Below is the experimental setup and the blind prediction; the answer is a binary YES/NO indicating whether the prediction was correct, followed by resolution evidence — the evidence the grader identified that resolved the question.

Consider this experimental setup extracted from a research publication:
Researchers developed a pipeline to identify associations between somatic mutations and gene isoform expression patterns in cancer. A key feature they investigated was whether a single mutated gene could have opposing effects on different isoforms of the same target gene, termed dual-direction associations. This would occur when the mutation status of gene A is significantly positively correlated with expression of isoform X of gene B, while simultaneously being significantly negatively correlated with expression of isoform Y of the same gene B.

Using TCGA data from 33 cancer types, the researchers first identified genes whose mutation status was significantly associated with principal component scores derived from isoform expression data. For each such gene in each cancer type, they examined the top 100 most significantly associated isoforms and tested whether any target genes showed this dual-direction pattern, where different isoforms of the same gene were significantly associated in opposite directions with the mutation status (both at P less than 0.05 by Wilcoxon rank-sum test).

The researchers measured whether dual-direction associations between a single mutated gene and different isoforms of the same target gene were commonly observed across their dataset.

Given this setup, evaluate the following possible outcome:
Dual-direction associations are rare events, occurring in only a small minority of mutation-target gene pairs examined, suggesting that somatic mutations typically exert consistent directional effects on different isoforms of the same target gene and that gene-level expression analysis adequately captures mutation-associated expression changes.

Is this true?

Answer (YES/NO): NO